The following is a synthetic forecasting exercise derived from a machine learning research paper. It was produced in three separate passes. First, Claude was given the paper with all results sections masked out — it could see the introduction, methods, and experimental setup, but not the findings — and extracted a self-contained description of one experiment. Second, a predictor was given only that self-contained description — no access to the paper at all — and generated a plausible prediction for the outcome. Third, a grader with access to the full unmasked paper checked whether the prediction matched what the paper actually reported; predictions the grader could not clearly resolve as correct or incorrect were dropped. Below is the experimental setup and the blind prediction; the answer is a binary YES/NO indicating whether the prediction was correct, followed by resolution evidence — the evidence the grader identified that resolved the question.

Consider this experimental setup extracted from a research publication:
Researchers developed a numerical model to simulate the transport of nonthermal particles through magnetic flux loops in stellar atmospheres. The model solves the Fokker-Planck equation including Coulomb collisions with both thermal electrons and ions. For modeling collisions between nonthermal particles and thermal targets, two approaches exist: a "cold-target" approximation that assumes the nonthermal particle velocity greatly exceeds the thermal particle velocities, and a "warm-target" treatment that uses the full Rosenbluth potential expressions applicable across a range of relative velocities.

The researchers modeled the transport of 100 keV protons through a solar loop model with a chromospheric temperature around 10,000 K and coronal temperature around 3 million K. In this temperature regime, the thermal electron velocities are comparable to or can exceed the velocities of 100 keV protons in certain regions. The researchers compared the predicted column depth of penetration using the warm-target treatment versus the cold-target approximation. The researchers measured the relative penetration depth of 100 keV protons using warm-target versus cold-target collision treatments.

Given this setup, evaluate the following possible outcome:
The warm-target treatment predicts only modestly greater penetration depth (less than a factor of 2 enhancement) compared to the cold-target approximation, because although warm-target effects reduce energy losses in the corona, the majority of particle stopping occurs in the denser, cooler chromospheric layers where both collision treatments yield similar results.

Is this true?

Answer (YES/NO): NO